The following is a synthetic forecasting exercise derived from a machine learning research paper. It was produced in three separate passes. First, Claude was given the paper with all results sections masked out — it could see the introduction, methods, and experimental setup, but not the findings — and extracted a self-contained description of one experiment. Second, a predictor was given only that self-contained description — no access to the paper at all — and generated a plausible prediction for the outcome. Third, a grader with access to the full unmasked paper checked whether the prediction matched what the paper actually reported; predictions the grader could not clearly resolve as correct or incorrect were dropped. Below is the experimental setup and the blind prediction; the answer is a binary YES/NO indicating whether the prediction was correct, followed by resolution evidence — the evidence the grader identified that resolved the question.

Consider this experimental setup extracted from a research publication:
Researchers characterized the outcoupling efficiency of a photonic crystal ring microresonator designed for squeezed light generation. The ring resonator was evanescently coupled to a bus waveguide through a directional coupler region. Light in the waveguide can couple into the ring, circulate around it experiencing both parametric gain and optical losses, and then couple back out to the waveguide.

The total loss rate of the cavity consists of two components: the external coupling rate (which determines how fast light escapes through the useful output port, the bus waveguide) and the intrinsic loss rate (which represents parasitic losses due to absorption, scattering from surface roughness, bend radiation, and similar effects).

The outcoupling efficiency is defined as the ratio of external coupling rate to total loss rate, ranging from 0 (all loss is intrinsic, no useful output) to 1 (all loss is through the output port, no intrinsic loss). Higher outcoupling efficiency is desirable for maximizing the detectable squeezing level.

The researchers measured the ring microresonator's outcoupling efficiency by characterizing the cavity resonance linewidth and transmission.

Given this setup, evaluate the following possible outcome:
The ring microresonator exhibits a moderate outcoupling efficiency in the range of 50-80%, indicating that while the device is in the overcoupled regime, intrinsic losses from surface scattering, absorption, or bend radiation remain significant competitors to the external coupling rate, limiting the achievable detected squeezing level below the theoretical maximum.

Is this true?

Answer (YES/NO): NO